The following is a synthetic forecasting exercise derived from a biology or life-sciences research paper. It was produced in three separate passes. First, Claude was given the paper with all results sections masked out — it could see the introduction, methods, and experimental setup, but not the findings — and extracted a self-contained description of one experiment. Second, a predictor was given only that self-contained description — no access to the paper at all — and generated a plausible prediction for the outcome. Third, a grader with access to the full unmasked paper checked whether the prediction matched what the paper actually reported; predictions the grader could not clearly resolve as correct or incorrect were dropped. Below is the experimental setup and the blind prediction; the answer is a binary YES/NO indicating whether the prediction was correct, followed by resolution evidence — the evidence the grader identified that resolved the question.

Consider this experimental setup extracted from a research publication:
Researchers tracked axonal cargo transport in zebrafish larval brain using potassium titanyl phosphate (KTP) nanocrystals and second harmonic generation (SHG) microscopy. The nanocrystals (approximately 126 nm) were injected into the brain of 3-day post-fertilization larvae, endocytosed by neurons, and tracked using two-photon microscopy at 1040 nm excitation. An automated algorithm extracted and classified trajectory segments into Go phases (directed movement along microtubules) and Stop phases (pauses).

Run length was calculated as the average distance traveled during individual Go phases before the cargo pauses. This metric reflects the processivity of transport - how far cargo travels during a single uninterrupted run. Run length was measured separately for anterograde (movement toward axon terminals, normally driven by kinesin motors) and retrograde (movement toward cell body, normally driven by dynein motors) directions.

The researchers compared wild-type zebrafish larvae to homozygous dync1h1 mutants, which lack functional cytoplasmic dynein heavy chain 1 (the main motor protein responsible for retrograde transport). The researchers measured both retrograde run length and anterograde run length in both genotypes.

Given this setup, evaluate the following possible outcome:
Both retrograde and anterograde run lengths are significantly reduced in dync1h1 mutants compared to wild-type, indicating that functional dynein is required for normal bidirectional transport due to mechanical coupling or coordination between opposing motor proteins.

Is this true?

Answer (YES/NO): YES